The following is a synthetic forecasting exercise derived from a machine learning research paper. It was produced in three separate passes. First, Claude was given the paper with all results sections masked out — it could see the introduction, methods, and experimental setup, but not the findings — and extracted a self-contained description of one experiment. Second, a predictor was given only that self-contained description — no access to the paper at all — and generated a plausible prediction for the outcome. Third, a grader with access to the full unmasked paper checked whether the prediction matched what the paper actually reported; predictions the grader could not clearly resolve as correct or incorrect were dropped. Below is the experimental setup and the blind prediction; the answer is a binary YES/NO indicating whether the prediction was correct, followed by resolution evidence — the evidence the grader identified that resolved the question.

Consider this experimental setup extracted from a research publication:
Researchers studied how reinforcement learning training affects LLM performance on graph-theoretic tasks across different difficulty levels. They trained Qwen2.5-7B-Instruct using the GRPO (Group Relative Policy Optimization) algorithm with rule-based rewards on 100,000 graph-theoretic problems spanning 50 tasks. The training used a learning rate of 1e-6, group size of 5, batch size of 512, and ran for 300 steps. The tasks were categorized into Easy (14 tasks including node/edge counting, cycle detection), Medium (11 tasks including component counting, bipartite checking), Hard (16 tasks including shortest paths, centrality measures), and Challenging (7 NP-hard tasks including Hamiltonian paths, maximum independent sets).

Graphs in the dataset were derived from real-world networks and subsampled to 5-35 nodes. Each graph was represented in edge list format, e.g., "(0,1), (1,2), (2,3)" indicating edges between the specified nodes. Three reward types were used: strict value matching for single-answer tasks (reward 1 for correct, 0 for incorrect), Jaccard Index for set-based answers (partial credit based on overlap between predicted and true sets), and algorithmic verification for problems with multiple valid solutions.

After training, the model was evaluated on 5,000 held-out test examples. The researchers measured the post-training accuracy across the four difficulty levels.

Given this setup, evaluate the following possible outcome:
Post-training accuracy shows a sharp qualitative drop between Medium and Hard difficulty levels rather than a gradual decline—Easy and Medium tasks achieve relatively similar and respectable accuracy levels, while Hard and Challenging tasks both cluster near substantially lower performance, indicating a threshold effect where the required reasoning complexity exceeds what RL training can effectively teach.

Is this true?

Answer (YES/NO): NO